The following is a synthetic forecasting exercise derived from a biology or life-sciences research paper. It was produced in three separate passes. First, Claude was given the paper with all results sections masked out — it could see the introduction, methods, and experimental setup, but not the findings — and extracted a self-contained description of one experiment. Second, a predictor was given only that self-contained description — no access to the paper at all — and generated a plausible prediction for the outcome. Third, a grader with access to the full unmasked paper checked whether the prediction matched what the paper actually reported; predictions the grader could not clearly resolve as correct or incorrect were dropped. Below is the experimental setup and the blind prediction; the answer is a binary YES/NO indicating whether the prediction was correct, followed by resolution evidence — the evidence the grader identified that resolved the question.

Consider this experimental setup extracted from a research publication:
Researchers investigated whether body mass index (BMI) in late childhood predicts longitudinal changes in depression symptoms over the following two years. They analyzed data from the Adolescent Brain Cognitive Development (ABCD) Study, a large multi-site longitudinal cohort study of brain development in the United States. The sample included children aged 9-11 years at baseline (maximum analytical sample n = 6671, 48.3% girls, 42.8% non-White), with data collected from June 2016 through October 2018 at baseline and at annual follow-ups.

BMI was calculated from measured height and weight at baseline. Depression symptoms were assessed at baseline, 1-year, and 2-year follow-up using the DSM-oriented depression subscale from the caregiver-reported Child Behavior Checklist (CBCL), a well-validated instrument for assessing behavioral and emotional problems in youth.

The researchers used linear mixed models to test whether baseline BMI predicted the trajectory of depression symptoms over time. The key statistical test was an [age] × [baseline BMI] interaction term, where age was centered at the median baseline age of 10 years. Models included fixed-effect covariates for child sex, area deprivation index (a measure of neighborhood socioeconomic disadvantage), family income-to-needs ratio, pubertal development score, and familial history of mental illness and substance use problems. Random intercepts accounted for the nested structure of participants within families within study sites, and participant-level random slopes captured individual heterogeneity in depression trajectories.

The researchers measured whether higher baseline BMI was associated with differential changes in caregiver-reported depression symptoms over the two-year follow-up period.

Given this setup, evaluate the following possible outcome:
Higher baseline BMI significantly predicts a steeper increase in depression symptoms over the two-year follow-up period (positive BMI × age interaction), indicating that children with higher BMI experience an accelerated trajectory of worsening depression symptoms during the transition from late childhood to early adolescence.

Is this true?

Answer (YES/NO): YES